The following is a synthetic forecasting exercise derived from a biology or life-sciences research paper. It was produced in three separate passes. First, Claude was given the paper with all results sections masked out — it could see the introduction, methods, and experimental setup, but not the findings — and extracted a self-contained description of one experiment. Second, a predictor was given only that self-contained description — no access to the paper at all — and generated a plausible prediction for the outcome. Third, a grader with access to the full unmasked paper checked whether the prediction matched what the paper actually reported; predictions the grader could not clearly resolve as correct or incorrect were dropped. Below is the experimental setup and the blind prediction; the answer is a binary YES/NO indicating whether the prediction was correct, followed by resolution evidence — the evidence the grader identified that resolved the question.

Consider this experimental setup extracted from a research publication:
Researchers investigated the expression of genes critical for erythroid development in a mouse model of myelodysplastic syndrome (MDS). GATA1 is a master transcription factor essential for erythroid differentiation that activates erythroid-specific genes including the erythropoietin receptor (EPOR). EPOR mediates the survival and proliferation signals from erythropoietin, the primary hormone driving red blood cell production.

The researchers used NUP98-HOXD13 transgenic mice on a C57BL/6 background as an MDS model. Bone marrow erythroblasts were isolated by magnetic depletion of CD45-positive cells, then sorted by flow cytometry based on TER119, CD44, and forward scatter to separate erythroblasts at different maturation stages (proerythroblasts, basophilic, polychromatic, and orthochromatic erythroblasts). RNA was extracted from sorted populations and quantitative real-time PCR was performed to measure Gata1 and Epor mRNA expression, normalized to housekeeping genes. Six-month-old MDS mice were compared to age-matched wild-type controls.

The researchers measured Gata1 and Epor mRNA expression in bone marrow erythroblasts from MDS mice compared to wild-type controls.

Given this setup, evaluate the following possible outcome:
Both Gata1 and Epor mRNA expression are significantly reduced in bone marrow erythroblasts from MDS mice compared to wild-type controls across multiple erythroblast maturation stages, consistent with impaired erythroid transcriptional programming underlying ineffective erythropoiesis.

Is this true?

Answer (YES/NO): NO